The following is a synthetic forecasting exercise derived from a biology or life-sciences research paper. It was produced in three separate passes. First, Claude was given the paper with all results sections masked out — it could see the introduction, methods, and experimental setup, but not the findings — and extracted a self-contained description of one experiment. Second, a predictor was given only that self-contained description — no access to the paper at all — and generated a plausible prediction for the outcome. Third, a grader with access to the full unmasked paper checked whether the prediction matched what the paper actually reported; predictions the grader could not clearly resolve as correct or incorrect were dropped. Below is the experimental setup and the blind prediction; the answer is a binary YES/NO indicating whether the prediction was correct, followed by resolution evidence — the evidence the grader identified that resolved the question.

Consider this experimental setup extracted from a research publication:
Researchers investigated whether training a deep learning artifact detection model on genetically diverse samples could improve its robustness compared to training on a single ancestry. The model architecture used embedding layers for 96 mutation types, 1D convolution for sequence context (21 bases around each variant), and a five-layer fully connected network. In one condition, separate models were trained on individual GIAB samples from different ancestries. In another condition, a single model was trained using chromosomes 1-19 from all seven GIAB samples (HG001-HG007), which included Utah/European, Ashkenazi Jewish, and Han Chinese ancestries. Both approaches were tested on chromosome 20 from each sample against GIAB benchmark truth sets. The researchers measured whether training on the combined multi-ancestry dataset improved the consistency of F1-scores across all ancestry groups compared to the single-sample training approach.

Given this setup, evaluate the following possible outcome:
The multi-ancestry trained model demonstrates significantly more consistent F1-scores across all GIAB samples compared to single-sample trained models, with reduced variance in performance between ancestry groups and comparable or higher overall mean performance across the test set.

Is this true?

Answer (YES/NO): YES